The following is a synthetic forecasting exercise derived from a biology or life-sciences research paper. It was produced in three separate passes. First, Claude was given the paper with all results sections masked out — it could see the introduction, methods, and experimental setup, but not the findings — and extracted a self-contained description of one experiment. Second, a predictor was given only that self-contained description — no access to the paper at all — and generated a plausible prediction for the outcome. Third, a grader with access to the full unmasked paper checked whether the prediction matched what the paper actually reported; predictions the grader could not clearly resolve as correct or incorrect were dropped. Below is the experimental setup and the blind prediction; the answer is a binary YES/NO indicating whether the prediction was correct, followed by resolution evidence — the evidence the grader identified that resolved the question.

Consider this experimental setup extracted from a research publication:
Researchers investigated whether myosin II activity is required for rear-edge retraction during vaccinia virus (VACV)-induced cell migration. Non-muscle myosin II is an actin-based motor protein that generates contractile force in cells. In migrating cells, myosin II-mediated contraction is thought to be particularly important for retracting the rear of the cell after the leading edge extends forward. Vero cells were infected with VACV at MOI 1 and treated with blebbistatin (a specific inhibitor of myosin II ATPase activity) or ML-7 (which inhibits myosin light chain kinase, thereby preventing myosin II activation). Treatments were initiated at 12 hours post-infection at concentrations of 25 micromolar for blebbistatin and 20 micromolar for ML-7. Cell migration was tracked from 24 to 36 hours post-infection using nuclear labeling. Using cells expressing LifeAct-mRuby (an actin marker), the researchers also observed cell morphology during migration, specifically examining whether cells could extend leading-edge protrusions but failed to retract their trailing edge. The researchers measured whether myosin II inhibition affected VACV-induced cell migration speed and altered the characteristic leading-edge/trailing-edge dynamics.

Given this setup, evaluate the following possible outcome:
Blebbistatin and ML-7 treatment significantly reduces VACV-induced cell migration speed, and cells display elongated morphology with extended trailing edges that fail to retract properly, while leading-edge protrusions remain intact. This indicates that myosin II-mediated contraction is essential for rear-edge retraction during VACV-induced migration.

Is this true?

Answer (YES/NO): NO